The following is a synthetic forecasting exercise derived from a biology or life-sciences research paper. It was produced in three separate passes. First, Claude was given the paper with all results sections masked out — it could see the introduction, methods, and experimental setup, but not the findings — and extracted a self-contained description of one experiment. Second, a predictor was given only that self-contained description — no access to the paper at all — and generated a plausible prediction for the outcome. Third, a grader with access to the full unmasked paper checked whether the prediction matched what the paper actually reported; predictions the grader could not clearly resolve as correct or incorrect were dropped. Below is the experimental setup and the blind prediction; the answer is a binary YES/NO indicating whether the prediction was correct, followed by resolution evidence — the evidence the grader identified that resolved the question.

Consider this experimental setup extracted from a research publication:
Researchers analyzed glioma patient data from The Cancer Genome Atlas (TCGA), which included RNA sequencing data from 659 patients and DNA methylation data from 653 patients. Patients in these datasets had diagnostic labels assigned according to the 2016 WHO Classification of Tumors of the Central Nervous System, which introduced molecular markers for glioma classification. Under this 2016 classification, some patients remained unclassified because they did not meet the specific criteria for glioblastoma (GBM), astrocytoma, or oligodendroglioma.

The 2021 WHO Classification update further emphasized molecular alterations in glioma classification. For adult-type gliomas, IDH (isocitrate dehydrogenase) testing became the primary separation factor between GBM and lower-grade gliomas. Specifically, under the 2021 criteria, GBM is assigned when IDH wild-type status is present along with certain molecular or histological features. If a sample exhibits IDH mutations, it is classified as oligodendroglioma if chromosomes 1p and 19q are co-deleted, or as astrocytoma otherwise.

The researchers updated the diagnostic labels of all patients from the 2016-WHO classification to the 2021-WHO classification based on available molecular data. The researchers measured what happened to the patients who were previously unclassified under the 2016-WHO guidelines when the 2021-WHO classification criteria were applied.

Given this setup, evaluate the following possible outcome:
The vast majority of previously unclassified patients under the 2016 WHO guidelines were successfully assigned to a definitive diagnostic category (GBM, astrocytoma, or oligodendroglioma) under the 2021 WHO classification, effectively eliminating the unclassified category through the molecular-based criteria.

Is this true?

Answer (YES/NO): NO